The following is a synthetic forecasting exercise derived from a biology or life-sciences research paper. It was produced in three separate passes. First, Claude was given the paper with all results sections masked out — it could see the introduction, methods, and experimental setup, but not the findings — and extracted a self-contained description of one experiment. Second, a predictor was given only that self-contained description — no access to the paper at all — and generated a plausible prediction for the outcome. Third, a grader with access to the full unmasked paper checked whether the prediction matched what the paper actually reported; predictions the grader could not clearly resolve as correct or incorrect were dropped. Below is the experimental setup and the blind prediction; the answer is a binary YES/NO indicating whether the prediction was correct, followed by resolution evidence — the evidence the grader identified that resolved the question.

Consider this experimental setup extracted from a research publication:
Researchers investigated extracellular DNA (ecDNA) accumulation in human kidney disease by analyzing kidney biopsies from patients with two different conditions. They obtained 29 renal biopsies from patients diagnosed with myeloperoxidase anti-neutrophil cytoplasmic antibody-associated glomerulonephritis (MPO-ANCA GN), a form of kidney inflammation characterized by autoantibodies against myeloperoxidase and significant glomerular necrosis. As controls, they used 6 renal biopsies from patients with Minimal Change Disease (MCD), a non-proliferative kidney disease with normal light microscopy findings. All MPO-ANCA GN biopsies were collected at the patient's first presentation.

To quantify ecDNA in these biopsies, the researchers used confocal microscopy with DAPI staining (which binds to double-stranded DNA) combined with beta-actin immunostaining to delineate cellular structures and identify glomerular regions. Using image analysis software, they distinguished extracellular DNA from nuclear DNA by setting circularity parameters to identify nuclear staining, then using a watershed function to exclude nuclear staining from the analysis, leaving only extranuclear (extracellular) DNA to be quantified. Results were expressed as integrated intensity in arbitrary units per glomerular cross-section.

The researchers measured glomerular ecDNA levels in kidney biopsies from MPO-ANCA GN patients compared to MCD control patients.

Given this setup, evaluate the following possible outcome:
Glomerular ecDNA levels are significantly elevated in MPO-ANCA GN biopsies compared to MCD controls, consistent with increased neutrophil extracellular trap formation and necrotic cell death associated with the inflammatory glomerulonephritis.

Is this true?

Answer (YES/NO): YES